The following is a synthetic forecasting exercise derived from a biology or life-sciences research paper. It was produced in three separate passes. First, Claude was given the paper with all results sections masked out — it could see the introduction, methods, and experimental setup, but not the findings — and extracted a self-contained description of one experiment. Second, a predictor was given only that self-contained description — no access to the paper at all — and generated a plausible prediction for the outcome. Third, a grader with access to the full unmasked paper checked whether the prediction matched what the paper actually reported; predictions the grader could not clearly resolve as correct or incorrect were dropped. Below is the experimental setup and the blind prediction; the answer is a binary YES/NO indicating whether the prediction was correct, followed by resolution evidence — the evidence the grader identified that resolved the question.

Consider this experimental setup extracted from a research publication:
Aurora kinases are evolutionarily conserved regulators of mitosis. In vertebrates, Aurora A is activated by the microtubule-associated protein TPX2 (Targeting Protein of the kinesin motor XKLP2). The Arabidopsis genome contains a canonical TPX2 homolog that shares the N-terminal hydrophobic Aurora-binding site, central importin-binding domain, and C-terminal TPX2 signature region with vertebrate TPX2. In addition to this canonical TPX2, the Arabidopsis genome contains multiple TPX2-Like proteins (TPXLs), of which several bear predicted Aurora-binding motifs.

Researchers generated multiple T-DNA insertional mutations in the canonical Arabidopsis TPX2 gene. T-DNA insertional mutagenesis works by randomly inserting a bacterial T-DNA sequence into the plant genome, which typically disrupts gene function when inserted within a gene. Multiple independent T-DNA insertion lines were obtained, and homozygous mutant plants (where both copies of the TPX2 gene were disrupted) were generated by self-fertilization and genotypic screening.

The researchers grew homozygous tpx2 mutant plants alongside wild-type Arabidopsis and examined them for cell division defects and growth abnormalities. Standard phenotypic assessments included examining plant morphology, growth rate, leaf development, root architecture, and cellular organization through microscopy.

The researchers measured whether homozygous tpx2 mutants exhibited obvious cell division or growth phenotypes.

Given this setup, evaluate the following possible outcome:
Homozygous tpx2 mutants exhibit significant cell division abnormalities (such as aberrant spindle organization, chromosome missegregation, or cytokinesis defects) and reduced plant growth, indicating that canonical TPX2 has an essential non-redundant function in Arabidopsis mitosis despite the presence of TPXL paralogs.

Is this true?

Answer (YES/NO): NO